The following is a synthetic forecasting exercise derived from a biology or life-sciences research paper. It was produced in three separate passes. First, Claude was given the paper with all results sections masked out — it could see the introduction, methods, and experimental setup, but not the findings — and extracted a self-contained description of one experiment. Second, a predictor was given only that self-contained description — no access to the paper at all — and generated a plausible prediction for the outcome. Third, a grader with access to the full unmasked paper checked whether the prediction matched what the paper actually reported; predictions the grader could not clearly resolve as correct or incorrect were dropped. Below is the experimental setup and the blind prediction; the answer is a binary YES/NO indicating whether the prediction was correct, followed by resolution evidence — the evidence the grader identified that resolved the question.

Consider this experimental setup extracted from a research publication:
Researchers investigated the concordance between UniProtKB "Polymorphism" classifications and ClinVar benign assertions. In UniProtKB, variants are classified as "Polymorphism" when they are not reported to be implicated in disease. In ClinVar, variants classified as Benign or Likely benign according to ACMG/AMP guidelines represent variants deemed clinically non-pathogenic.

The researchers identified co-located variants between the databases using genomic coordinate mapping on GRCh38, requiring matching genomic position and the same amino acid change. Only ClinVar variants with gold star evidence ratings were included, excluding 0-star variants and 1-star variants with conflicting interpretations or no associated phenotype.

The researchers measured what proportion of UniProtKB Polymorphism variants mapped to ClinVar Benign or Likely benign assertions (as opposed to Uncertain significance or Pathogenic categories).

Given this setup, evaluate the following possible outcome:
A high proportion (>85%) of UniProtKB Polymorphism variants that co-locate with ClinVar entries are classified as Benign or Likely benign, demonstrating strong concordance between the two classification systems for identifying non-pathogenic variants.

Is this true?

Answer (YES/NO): NO